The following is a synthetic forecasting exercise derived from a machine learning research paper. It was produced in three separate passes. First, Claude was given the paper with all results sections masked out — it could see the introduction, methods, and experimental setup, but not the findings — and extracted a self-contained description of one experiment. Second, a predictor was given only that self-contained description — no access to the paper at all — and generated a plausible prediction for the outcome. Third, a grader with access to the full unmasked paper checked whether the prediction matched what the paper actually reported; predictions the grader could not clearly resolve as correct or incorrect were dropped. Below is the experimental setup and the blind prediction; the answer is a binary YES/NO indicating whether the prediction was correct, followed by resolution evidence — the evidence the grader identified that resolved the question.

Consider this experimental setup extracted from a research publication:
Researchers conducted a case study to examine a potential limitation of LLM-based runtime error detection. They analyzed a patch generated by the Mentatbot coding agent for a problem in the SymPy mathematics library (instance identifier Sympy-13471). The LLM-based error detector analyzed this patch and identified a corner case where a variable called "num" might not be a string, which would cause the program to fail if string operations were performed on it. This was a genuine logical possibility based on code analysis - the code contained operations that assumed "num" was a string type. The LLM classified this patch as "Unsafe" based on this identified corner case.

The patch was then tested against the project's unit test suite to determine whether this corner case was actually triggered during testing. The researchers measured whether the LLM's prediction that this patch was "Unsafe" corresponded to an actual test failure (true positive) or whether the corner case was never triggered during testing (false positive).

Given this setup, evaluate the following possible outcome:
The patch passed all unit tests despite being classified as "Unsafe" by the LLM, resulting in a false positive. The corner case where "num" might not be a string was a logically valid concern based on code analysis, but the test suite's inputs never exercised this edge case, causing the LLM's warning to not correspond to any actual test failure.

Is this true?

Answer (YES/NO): YES